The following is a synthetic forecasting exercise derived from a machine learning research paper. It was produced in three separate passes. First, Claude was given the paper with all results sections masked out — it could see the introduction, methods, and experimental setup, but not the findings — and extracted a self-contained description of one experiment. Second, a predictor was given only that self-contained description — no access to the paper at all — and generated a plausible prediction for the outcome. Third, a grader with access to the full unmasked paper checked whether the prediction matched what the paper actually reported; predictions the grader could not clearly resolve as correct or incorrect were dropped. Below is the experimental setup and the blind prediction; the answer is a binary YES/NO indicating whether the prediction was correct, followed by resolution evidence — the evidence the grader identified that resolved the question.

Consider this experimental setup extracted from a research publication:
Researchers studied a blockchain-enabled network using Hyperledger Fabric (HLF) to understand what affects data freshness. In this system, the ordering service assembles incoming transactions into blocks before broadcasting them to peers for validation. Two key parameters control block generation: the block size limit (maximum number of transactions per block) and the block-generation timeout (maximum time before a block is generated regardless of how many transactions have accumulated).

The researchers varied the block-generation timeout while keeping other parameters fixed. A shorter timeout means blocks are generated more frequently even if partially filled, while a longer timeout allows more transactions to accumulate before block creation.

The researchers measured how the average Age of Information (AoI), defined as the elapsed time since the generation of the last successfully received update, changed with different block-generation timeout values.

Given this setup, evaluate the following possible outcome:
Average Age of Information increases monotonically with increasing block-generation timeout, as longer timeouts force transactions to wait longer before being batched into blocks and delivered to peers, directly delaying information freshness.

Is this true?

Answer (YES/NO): NO